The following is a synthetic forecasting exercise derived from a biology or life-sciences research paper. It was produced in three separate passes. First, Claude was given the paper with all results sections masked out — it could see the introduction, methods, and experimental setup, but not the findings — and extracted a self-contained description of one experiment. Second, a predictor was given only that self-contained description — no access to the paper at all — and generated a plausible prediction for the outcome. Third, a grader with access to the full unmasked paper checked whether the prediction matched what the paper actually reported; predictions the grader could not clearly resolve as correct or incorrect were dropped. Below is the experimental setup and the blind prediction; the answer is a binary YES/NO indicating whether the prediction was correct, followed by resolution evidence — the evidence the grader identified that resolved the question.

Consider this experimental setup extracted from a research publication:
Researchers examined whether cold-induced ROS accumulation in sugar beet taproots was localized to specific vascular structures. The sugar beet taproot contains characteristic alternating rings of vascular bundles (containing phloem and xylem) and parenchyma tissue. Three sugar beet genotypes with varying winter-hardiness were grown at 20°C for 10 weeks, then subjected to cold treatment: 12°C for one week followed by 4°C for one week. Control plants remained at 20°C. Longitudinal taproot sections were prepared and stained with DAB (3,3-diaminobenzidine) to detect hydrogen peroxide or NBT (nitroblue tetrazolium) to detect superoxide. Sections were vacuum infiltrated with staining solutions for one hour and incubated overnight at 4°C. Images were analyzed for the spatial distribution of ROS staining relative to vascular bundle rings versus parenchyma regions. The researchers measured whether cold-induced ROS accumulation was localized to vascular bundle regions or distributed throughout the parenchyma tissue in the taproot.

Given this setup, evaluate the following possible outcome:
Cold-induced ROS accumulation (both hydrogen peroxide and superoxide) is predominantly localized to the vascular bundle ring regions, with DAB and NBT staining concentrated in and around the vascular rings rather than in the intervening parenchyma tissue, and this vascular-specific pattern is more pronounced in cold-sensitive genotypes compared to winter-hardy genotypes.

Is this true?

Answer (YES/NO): NO